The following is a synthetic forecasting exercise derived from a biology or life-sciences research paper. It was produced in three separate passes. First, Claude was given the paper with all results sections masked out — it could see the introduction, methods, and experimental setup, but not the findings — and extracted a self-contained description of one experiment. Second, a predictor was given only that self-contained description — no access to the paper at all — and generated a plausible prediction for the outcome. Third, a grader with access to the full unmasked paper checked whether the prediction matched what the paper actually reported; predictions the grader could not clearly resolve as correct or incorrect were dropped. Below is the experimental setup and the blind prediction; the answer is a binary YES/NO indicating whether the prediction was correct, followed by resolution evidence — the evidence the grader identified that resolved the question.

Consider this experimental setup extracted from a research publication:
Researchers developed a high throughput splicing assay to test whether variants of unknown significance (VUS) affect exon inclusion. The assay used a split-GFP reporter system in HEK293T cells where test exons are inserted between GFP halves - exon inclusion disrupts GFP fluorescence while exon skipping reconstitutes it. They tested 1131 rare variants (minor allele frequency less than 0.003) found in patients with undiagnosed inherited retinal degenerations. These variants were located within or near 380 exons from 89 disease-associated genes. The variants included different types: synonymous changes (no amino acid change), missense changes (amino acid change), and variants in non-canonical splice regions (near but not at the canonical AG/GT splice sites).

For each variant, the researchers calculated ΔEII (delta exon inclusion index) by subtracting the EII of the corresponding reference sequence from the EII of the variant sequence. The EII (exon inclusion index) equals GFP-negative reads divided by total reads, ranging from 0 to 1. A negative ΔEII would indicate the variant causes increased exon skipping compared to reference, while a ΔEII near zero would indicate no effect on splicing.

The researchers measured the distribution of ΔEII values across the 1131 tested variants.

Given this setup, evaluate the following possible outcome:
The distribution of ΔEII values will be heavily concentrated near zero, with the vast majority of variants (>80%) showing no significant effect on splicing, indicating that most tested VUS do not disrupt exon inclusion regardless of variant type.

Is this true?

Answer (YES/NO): YES